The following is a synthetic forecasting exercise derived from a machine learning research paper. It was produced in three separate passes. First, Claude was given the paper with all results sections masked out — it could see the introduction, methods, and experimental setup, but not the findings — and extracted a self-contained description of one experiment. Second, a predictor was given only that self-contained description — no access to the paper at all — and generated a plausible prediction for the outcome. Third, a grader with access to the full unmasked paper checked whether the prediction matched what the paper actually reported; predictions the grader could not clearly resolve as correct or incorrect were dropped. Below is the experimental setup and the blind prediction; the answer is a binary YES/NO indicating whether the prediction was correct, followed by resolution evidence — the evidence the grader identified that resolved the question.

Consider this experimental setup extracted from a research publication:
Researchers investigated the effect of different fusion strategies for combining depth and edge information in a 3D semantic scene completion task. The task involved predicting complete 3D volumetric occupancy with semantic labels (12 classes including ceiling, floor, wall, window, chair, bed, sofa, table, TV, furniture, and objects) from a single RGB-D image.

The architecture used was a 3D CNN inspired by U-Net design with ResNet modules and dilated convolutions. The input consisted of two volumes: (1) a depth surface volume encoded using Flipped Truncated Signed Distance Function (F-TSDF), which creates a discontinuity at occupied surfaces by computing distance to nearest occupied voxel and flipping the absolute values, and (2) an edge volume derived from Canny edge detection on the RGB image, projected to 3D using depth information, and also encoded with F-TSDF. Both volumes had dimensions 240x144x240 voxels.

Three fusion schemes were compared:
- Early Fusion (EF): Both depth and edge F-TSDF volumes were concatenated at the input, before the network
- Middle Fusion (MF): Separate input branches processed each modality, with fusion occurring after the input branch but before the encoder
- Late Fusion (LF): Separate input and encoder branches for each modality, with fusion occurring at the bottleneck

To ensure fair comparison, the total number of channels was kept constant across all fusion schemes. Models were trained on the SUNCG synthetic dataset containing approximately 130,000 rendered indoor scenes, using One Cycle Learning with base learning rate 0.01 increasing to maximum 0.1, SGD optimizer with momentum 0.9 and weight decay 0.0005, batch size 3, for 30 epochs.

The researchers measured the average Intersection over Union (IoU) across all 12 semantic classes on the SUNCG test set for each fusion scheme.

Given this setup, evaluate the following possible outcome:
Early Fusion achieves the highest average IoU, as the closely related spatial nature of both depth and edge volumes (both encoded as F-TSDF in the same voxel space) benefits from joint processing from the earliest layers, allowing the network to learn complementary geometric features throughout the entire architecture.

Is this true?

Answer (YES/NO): YES